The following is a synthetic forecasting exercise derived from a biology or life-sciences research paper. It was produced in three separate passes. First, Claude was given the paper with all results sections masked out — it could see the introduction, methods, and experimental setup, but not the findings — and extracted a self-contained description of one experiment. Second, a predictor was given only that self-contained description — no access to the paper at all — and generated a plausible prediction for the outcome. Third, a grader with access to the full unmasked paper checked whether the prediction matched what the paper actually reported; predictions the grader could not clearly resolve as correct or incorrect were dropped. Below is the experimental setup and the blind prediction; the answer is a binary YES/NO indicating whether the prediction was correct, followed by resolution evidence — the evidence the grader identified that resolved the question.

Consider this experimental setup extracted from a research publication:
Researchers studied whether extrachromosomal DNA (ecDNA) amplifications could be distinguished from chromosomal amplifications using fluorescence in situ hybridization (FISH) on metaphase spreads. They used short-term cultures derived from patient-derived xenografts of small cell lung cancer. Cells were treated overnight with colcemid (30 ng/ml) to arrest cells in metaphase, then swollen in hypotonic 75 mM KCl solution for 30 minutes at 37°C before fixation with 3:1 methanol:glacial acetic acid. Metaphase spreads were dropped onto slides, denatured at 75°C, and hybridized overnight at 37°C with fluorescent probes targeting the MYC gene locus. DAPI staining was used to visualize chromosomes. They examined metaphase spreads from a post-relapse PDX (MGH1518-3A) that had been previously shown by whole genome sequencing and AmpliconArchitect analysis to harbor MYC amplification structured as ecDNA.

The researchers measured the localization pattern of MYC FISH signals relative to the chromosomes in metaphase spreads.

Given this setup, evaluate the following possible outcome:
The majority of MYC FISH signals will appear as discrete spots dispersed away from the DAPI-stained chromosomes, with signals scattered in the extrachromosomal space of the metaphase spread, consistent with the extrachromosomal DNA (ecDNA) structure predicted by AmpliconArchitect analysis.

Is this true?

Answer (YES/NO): YES